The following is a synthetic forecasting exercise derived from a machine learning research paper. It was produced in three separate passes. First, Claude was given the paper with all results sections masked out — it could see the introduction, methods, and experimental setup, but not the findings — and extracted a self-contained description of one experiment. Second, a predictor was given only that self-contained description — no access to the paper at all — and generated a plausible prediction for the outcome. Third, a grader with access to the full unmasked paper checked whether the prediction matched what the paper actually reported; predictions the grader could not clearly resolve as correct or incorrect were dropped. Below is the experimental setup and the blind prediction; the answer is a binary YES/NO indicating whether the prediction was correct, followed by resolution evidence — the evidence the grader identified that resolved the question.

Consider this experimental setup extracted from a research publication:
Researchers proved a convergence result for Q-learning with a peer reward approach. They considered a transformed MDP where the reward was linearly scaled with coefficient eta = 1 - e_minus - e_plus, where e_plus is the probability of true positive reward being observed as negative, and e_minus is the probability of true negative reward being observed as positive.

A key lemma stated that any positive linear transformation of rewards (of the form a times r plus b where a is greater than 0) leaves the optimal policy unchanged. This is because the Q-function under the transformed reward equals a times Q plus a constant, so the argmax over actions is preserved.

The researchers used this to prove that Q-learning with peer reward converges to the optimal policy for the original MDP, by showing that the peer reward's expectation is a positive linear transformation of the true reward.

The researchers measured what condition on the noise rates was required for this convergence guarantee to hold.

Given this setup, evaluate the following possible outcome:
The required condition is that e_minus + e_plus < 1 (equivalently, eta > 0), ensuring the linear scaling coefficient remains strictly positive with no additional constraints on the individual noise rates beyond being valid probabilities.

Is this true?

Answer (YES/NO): YES